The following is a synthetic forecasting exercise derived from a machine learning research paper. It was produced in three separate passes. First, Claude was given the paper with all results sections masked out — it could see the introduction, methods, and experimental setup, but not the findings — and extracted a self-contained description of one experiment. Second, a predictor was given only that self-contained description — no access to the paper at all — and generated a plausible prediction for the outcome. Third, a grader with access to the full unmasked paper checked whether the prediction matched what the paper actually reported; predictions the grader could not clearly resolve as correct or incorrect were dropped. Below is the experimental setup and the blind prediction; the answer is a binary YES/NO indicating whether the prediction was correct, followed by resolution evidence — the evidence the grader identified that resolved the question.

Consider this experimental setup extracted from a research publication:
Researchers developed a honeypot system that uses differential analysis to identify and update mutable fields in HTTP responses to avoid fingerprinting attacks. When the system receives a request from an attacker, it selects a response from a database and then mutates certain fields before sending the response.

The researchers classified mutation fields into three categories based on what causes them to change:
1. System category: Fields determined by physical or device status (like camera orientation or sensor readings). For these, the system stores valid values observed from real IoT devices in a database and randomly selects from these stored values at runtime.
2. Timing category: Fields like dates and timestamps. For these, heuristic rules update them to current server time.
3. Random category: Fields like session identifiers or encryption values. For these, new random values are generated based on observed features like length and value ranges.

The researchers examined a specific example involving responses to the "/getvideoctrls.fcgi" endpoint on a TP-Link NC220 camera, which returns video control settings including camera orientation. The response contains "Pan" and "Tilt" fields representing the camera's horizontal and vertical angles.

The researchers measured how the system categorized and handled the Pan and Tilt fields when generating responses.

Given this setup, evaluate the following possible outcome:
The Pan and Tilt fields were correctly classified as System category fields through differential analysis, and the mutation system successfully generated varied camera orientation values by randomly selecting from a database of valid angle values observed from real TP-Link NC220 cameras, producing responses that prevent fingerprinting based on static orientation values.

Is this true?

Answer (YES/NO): YES